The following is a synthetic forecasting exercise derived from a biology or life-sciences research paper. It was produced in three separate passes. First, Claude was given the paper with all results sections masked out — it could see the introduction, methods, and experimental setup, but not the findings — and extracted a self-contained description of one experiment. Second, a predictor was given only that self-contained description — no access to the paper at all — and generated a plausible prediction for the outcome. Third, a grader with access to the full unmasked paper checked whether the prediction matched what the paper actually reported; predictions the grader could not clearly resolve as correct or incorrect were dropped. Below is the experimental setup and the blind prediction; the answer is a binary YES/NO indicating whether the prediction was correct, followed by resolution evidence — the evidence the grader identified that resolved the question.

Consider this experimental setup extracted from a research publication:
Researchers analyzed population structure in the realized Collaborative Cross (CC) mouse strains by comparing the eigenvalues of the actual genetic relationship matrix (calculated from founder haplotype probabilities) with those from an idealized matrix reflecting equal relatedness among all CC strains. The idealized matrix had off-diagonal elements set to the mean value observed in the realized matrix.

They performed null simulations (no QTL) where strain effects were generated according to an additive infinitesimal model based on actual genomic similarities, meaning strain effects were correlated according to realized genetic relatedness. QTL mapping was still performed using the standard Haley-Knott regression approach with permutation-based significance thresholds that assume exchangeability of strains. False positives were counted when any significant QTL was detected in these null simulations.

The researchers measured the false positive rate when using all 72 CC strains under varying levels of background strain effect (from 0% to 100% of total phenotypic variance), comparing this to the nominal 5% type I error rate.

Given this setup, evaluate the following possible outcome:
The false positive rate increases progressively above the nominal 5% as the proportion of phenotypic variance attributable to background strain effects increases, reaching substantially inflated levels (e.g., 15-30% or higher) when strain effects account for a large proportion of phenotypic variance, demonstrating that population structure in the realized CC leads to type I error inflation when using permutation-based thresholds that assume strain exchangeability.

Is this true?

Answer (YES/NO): NO